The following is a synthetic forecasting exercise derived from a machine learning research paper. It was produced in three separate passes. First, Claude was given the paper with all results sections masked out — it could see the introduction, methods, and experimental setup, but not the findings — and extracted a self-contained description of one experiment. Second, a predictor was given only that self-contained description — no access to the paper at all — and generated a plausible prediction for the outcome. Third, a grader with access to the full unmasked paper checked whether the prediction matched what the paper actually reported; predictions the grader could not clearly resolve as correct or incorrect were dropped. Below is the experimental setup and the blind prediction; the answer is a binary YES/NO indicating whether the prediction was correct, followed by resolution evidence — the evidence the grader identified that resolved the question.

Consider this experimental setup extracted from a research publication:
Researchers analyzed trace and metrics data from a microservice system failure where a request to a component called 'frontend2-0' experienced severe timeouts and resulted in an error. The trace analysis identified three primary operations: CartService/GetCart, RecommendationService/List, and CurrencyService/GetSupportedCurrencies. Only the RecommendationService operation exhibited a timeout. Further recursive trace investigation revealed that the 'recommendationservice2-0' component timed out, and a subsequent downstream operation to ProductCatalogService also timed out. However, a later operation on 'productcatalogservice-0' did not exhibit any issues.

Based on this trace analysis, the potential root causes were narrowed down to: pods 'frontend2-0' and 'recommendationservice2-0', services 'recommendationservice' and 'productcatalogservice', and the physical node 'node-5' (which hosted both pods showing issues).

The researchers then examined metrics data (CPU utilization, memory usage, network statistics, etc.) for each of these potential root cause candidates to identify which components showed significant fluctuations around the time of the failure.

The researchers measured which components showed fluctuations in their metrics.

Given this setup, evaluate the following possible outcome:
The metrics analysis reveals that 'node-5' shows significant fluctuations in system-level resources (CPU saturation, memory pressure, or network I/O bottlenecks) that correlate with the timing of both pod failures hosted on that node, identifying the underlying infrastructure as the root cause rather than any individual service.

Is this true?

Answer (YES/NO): NO